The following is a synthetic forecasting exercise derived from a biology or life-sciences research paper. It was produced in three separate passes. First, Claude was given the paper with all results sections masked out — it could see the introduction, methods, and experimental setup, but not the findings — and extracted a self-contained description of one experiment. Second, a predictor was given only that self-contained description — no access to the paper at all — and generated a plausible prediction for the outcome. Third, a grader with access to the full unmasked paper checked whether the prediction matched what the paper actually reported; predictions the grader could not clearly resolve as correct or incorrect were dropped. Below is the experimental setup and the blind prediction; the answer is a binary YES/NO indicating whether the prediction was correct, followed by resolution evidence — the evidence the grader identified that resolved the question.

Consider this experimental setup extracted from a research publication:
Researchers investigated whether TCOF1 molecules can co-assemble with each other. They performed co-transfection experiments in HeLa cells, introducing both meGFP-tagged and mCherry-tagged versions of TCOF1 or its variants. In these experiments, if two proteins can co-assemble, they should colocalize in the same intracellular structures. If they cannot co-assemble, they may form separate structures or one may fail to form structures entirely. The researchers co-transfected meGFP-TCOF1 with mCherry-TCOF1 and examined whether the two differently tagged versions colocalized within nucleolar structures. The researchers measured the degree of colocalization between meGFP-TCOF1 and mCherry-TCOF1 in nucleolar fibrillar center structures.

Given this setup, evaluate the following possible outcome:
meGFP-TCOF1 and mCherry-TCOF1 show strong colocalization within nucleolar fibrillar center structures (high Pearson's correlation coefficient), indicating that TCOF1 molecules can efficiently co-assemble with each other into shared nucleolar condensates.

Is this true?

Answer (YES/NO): YES